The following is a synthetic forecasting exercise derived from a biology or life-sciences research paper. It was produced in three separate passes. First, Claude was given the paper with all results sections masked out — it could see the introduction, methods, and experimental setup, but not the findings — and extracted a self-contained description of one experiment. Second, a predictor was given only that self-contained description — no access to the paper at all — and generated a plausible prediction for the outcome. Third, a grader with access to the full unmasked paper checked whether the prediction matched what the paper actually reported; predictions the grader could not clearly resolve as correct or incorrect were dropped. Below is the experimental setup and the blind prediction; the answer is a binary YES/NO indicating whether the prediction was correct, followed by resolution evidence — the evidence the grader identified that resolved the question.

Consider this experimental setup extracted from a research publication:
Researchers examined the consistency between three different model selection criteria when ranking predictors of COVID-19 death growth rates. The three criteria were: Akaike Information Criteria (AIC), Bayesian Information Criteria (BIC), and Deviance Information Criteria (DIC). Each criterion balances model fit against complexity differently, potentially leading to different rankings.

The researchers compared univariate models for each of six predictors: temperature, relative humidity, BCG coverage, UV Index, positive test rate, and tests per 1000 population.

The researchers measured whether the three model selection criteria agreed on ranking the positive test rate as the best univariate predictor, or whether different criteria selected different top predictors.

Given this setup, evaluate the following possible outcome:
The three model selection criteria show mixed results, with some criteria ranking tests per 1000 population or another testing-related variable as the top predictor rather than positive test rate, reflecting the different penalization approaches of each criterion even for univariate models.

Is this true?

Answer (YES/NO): NO